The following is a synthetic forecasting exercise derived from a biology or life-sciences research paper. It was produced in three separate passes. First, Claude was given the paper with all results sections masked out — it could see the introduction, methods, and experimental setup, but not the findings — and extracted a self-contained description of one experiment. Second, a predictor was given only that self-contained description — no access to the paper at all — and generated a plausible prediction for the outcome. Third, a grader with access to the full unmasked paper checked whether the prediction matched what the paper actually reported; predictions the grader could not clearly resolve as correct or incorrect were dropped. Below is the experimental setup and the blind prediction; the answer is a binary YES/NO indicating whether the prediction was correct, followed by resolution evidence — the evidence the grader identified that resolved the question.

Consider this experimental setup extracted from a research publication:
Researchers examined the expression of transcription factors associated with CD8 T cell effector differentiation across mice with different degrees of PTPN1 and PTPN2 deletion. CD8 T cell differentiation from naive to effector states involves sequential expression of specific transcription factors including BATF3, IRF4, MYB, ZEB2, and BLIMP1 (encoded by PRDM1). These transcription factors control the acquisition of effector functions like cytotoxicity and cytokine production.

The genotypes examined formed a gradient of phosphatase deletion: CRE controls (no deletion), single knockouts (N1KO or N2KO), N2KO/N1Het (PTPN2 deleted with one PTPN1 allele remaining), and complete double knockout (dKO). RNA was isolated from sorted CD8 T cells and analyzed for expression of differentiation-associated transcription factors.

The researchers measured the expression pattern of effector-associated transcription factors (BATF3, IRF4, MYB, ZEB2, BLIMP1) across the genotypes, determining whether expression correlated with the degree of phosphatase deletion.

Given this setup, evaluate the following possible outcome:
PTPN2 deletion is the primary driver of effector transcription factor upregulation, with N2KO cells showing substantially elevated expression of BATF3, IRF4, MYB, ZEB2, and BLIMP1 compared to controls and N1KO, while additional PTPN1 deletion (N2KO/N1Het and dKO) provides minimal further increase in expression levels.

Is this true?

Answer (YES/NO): NO